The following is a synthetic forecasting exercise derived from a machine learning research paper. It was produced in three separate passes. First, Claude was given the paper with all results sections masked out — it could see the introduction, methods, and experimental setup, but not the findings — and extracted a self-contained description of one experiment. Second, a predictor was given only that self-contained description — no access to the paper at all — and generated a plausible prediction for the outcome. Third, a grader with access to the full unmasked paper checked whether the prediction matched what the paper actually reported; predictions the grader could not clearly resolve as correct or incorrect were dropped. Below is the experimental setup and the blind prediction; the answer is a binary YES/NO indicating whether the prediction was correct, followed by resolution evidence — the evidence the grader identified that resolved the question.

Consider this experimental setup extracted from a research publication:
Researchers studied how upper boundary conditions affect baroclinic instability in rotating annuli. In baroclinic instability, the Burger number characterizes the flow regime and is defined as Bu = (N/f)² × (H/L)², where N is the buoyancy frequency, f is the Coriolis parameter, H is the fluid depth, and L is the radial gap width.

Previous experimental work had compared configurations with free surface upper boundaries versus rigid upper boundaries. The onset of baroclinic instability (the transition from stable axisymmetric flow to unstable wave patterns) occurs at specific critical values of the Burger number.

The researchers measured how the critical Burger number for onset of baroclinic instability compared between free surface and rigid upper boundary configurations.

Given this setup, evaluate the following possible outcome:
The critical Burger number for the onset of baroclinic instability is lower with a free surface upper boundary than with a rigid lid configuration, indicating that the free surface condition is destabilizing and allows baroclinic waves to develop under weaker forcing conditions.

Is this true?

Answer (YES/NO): YES